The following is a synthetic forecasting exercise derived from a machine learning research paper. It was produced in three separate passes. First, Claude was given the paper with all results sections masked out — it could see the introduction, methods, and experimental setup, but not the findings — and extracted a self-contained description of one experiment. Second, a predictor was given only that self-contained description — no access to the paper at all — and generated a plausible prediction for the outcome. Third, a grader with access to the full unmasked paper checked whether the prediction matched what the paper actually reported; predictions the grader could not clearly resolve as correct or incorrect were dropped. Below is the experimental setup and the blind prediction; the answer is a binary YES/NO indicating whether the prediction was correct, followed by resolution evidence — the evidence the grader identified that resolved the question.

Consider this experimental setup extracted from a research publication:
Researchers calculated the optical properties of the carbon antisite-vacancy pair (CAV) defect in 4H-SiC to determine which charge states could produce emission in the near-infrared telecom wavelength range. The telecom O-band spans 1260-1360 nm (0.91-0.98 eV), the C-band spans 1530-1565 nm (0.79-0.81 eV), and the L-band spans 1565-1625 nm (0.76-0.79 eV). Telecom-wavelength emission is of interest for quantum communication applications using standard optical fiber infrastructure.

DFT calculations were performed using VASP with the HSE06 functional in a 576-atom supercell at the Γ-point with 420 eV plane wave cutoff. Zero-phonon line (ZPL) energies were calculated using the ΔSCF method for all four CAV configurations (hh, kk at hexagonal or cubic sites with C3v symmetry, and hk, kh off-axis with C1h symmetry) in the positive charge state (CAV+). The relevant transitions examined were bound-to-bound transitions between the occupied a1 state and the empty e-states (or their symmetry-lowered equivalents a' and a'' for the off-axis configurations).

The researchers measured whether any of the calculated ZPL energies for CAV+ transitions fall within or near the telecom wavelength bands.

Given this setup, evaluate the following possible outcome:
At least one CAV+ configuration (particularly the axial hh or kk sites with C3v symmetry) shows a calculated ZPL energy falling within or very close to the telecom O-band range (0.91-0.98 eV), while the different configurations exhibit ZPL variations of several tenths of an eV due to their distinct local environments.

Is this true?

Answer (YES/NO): YES